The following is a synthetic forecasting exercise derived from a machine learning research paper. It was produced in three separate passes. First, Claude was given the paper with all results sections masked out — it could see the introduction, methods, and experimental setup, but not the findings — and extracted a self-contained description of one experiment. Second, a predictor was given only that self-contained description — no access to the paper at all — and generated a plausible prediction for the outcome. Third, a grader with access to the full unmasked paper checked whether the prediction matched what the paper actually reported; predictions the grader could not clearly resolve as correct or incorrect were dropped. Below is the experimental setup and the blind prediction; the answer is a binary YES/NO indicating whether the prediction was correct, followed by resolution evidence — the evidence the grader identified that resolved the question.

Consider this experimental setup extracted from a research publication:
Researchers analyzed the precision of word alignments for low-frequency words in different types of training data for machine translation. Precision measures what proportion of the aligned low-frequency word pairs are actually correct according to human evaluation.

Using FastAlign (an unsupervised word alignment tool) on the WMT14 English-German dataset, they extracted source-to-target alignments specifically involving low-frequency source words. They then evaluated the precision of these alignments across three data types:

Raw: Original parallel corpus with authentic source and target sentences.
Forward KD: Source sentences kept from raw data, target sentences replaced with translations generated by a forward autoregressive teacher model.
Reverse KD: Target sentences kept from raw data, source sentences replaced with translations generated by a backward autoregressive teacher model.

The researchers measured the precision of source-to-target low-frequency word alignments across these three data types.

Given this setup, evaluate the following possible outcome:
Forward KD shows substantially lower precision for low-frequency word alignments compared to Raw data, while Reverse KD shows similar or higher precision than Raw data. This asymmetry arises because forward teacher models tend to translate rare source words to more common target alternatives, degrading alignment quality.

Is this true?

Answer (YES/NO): NO